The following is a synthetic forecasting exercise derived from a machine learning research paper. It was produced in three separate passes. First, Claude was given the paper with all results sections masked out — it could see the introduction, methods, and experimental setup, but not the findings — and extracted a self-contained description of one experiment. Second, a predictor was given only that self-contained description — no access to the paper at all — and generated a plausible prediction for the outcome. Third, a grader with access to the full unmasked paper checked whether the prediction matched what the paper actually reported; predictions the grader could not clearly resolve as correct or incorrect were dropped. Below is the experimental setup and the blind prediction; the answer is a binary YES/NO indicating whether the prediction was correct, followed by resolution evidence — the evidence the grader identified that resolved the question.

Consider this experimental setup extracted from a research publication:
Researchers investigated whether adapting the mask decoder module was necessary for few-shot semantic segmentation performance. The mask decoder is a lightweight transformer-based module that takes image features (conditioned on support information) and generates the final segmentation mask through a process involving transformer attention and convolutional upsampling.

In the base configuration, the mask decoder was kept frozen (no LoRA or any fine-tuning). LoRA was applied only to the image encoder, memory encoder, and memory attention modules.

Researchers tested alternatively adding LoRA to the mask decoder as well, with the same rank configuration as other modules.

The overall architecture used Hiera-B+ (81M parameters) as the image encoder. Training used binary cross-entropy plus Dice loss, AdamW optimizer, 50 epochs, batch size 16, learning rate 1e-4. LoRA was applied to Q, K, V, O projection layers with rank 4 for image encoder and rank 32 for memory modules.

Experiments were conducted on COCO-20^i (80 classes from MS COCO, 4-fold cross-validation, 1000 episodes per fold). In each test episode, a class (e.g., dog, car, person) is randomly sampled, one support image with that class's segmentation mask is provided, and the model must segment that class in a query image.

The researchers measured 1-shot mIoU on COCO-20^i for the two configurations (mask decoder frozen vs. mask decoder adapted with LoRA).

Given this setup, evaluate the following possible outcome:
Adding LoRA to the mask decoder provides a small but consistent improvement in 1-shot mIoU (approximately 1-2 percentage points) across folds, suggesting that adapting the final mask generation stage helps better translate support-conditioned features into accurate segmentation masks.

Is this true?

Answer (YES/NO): NO